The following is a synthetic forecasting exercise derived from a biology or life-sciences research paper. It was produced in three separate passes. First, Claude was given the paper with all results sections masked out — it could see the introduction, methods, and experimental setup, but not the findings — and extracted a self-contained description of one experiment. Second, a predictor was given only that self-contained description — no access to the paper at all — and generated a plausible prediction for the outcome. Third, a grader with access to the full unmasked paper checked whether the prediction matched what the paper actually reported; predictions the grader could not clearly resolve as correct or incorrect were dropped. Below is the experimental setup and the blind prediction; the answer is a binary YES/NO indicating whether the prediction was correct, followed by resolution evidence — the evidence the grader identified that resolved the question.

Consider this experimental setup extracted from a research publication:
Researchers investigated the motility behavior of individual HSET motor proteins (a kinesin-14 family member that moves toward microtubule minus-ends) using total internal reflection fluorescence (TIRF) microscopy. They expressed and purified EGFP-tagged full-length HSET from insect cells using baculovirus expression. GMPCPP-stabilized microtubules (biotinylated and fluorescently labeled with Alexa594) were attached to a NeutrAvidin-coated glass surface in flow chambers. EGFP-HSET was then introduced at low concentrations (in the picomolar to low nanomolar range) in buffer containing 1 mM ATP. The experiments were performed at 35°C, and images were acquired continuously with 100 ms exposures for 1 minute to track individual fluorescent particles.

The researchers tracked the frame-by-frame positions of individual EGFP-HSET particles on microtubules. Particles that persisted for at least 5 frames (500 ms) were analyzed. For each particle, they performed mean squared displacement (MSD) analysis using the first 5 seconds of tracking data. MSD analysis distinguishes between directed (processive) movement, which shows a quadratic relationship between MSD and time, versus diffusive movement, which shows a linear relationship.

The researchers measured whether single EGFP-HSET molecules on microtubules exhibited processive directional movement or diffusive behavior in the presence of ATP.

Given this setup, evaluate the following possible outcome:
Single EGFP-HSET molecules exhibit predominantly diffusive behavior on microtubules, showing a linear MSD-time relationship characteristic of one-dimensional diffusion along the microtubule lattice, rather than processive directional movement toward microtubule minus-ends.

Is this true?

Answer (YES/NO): YES